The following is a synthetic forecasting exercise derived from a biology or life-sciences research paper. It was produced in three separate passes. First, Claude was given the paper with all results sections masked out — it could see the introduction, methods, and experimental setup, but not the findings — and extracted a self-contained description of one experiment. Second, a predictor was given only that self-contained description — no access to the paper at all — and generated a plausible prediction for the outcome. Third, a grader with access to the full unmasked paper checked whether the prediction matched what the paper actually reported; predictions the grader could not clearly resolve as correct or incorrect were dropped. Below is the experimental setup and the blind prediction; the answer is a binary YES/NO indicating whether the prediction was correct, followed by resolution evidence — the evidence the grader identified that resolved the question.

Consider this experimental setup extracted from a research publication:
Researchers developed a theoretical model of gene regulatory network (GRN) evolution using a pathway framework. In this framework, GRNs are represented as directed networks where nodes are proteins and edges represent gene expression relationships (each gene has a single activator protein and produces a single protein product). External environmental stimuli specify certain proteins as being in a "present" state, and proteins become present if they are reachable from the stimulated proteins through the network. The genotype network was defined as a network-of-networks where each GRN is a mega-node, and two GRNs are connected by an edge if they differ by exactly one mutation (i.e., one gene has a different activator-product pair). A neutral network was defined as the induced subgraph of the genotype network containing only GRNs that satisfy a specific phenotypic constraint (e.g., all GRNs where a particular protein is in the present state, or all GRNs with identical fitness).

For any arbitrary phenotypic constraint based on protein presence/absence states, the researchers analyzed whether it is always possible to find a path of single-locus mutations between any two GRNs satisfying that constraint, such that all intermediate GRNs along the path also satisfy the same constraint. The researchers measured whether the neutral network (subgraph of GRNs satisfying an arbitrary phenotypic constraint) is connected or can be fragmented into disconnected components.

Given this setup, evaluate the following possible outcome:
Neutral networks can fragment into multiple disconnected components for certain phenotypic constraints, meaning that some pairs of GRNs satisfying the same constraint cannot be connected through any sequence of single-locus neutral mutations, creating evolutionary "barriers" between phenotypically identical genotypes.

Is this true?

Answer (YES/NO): NO